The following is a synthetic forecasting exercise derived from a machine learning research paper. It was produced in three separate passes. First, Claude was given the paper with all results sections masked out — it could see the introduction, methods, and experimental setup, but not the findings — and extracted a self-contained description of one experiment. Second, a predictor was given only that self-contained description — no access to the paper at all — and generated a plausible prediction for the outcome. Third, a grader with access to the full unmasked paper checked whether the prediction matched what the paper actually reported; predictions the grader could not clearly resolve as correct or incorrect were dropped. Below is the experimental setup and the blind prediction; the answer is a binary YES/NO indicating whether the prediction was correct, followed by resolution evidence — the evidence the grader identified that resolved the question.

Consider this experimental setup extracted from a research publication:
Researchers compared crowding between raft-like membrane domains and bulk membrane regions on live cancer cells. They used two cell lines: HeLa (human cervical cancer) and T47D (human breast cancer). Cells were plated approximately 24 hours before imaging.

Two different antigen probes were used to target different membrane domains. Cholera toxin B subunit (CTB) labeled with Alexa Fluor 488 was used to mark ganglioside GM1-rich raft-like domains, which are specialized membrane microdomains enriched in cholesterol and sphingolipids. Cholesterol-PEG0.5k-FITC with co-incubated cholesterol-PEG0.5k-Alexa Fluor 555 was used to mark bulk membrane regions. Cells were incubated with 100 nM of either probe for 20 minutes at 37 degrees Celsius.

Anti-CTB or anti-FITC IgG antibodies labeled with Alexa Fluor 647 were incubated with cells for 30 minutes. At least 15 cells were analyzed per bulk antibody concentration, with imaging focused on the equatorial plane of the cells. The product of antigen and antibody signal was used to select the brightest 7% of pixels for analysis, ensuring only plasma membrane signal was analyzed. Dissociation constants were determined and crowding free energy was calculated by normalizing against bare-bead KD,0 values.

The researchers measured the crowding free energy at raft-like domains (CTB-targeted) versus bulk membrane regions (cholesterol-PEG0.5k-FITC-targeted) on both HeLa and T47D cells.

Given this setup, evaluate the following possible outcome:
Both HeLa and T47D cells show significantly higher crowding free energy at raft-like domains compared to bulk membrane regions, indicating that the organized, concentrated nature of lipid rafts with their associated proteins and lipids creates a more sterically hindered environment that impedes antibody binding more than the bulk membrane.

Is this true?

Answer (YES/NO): NO